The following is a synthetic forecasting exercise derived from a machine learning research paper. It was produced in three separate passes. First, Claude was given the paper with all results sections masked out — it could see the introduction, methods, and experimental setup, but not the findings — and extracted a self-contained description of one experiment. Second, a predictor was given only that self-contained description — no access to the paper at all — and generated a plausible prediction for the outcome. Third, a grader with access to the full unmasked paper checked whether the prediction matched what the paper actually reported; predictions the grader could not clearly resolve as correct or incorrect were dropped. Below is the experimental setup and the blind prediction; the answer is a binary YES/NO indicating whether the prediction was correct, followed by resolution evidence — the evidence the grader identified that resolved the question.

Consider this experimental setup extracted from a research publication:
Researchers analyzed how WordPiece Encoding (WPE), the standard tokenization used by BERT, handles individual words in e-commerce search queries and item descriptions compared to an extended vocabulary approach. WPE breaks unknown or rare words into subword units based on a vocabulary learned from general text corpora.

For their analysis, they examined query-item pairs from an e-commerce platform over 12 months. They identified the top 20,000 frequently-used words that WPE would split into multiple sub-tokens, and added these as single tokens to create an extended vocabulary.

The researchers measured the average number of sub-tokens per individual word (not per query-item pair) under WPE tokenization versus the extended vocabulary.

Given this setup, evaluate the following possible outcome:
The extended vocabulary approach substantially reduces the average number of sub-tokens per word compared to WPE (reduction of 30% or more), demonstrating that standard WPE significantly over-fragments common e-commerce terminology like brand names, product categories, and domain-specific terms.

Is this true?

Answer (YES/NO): NO